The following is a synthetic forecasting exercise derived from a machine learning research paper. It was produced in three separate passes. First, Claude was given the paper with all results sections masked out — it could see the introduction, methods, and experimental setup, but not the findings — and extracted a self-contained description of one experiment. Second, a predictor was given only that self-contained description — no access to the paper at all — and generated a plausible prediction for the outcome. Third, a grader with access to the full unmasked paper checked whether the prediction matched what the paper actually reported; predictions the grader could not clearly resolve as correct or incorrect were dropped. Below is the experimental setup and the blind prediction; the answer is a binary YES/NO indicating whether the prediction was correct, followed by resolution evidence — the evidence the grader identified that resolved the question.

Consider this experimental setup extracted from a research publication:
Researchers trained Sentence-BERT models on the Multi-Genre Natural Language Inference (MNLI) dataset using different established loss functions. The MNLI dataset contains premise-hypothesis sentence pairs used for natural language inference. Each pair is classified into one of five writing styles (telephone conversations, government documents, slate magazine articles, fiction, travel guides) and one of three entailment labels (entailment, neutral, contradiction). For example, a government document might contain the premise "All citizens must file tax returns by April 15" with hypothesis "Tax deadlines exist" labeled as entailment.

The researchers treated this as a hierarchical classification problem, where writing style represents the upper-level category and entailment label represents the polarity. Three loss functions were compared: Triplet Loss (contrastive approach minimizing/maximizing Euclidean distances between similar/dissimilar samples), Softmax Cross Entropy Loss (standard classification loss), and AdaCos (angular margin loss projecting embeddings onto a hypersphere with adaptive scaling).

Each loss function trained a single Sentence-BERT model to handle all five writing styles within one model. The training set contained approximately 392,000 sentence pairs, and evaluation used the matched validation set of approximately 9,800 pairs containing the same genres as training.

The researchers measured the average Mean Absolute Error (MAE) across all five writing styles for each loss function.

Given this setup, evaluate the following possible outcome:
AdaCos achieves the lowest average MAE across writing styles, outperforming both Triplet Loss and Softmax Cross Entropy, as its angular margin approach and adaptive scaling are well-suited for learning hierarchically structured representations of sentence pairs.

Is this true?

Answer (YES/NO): YES